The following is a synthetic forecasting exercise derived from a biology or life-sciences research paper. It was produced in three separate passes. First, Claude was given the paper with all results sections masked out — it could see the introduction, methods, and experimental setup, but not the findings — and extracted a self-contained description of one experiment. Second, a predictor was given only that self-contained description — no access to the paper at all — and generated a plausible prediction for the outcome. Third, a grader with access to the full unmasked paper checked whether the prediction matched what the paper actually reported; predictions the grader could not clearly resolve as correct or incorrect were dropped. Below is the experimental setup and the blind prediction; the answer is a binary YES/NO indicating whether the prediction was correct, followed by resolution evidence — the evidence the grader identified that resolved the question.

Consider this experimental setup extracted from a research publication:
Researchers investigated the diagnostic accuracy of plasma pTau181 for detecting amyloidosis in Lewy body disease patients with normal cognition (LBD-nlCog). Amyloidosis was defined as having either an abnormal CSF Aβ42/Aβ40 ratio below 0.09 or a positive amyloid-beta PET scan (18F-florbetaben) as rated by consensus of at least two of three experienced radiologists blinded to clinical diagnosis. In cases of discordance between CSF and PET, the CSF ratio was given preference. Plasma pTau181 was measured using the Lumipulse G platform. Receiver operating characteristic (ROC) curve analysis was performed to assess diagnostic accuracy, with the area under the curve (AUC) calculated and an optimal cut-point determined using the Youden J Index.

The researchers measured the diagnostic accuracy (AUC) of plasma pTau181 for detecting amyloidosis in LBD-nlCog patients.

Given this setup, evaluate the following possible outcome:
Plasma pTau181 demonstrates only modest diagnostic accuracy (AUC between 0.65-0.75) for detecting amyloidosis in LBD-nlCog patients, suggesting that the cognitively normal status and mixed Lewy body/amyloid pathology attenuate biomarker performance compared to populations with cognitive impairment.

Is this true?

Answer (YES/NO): NO